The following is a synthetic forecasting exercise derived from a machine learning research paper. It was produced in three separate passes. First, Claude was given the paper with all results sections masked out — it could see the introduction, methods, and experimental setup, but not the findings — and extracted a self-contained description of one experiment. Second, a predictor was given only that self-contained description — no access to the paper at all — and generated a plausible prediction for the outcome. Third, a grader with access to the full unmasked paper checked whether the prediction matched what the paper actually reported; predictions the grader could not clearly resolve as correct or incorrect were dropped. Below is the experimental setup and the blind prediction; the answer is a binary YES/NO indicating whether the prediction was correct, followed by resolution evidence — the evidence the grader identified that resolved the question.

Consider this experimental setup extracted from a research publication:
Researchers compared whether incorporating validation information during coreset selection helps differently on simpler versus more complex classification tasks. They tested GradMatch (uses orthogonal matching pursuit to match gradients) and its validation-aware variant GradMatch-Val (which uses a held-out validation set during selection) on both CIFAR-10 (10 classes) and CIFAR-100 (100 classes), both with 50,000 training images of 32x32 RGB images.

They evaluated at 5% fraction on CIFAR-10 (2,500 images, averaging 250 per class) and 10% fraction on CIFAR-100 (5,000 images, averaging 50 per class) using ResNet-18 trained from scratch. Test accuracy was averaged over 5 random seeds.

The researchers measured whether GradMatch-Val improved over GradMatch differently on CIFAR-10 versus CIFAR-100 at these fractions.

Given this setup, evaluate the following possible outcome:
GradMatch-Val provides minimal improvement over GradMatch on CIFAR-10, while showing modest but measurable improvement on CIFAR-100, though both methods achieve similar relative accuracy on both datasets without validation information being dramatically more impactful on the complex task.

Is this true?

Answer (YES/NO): NO